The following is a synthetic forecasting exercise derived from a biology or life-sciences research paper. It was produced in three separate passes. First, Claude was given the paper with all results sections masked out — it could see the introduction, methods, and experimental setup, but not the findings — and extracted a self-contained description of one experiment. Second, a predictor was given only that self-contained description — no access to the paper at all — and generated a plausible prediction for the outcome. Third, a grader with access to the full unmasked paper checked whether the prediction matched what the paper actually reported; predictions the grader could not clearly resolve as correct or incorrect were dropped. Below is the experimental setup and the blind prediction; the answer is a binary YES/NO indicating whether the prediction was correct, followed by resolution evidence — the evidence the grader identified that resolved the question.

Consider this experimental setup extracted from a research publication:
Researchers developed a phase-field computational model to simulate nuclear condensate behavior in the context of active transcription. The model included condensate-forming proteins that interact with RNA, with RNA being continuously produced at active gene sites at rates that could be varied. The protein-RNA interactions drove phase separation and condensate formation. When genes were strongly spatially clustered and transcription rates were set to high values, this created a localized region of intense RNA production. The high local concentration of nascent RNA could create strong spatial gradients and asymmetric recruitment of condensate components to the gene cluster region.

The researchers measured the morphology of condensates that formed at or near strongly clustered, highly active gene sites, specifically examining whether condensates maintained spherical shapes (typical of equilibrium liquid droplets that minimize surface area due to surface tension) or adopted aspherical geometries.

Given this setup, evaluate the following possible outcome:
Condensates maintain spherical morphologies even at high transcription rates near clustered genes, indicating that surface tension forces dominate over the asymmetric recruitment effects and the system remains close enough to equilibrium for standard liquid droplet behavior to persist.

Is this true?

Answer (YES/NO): NO